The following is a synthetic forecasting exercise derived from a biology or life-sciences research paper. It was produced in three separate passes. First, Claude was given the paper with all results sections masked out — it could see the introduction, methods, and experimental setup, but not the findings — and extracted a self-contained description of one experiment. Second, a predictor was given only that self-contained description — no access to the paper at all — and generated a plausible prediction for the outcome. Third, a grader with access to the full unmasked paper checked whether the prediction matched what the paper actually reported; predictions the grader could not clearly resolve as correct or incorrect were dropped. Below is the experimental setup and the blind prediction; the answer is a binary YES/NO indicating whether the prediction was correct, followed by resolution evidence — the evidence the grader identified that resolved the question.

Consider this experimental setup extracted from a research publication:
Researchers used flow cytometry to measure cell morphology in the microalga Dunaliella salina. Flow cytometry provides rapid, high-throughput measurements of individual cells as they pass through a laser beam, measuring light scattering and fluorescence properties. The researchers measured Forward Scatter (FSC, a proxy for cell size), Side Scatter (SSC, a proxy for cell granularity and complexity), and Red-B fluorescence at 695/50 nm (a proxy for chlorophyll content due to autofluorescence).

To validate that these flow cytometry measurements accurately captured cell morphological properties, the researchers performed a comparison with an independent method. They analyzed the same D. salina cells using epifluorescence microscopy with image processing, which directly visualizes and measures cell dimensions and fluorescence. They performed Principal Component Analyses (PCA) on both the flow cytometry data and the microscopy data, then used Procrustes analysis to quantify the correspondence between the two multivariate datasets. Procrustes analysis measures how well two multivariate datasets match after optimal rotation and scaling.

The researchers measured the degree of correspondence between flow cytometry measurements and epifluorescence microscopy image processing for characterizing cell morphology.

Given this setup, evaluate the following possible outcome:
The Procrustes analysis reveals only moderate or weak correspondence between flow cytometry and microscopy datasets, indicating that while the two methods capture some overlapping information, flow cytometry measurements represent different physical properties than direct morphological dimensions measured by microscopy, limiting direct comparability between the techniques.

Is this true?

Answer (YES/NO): NO